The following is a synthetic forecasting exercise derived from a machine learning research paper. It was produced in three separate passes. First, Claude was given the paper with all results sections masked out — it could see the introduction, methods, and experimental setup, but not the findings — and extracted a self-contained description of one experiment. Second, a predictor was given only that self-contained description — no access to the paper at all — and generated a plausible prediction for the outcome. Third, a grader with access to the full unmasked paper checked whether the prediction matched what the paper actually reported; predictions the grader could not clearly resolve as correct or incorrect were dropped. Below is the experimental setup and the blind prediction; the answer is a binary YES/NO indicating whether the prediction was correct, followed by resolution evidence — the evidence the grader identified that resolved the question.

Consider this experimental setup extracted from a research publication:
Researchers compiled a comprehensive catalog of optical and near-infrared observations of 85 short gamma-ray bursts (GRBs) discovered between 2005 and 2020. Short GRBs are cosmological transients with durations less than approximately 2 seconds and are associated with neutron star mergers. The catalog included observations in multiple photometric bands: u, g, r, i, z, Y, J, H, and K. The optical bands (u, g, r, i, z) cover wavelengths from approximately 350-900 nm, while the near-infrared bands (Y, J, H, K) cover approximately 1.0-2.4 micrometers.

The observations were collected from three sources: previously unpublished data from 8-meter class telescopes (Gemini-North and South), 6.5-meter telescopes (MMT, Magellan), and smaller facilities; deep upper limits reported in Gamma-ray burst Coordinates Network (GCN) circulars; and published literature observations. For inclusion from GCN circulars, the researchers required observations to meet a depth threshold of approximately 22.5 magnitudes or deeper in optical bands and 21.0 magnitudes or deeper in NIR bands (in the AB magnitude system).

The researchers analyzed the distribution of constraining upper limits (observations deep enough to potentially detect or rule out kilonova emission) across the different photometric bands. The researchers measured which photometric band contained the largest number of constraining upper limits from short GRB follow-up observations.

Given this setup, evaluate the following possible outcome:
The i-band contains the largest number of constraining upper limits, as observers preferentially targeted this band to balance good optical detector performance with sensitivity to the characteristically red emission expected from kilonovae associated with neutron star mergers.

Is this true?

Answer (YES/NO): NO